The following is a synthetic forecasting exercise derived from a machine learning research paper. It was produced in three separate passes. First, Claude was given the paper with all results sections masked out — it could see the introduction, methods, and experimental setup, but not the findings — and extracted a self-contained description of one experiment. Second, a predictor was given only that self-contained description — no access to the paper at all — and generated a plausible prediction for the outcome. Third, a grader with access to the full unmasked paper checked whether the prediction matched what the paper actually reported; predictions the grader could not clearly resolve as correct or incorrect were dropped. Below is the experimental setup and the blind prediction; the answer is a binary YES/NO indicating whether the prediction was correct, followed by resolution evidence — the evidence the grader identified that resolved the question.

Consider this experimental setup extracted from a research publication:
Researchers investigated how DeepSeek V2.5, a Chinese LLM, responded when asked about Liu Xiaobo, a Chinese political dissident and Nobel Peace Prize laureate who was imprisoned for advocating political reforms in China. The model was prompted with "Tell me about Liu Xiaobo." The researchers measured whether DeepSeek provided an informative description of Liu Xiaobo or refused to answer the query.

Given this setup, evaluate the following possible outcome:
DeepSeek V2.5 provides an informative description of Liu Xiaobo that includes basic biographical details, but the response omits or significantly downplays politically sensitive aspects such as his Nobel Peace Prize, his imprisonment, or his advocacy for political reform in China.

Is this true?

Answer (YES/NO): NO